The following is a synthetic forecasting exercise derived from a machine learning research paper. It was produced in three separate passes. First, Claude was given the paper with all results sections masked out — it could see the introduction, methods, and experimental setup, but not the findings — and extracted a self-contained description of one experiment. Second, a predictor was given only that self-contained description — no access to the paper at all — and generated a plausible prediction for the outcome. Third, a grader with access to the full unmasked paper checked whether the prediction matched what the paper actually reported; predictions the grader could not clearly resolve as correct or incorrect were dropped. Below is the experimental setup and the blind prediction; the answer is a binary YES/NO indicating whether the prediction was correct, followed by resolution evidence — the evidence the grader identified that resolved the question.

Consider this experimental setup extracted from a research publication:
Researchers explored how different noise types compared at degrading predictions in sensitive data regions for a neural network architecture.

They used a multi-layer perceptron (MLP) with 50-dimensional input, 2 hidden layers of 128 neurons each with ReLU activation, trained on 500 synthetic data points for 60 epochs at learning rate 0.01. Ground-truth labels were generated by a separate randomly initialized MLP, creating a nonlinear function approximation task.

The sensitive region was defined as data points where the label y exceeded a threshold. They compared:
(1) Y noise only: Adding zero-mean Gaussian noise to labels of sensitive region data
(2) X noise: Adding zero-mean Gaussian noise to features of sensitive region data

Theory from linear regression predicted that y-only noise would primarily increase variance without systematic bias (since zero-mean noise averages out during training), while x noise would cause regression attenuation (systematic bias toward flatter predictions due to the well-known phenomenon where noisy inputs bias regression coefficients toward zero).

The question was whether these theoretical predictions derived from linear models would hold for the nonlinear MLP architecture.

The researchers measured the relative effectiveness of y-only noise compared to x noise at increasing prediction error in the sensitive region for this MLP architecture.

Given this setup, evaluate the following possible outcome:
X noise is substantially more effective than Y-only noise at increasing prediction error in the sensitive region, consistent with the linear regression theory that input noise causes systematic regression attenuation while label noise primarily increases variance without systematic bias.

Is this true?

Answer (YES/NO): YES